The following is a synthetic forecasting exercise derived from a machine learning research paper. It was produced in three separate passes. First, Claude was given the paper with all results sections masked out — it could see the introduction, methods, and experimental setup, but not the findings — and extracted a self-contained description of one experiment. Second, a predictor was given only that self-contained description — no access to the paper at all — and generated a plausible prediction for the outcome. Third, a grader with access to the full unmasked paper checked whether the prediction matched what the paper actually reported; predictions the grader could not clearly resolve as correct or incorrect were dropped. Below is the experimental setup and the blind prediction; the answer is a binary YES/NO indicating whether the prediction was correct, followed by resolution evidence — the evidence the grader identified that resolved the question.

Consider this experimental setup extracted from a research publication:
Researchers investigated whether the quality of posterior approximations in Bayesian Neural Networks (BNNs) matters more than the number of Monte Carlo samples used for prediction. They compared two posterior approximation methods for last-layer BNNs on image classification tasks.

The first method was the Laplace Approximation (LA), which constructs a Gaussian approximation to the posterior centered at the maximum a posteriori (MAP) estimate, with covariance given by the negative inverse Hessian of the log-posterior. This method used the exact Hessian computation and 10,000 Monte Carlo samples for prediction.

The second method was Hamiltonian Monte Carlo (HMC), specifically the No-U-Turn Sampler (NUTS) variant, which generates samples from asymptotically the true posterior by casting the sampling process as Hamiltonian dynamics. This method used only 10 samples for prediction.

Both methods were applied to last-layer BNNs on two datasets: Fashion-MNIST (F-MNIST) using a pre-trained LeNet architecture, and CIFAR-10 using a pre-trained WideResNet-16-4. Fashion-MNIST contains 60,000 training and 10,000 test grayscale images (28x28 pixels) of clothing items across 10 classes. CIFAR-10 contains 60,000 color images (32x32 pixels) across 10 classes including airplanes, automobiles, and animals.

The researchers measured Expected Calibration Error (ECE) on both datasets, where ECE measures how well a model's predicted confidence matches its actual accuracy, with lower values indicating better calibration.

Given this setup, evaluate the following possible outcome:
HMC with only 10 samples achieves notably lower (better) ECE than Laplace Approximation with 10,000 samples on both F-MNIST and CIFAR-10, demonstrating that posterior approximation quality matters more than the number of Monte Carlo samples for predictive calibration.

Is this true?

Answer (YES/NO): YES